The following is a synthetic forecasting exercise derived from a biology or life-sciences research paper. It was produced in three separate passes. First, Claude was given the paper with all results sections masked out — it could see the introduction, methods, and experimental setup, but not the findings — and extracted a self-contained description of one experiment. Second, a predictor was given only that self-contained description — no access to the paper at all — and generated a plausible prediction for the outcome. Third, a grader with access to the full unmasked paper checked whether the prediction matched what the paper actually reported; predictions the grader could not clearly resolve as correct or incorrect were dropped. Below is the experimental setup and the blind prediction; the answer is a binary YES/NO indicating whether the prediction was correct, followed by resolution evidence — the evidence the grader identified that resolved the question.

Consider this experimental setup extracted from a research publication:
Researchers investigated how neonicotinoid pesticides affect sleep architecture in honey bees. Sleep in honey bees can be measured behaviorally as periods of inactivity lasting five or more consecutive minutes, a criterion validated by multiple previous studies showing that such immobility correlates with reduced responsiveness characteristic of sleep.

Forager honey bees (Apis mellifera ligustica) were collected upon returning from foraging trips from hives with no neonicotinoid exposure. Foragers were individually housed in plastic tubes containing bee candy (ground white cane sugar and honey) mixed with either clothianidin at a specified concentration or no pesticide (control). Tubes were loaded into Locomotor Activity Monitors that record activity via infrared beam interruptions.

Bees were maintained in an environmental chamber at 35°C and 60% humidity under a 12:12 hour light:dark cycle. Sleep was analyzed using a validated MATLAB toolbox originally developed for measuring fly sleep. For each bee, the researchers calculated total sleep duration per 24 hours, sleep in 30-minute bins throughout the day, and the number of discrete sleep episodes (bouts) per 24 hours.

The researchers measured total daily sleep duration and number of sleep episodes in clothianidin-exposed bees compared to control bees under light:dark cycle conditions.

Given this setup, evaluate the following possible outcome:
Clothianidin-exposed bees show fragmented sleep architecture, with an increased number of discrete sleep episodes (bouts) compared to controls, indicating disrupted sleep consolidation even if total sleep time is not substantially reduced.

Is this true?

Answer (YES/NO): NO